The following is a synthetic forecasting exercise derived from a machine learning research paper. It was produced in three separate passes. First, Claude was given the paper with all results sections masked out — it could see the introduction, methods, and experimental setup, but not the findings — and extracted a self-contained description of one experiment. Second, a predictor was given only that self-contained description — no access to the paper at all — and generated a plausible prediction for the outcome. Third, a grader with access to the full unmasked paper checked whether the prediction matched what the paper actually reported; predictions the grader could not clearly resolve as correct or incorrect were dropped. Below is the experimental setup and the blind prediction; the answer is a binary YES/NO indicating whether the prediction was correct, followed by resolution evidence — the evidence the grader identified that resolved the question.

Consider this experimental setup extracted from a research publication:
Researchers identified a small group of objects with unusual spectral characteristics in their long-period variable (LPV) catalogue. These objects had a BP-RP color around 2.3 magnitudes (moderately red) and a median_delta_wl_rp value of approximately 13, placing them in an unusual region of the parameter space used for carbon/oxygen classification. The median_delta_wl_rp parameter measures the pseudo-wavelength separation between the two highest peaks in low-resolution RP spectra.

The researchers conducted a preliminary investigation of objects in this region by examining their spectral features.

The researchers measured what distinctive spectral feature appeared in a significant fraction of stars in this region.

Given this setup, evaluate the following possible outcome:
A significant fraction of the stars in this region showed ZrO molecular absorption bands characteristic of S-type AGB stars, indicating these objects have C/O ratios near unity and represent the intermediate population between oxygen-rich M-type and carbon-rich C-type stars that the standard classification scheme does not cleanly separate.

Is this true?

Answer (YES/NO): NO